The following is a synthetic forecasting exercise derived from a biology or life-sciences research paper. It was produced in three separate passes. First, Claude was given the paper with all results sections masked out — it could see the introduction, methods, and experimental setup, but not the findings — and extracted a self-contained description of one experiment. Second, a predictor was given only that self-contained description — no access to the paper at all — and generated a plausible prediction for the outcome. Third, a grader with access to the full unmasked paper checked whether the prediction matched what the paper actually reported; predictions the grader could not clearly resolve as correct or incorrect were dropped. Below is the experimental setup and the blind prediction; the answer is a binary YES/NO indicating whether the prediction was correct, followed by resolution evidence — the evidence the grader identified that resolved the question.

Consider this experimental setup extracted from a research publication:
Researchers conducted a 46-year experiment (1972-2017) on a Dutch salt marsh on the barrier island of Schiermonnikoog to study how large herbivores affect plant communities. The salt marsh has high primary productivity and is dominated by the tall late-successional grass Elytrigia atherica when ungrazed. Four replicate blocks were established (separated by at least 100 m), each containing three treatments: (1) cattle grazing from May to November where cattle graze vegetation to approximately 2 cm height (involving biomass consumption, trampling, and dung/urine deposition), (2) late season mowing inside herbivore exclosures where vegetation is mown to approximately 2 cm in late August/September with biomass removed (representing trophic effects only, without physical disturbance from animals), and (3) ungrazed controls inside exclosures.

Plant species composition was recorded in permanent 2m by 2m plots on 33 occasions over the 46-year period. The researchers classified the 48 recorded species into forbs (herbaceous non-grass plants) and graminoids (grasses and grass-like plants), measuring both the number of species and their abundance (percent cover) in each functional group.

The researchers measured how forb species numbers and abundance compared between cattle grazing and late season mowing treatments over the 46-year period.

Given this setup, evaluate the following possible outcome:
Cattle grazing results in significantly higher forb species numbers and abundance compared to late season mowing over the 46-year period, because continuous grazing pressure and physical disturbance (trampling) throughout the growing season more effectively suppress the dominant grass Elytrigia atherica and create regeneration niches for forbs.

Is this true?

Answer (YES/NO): YES